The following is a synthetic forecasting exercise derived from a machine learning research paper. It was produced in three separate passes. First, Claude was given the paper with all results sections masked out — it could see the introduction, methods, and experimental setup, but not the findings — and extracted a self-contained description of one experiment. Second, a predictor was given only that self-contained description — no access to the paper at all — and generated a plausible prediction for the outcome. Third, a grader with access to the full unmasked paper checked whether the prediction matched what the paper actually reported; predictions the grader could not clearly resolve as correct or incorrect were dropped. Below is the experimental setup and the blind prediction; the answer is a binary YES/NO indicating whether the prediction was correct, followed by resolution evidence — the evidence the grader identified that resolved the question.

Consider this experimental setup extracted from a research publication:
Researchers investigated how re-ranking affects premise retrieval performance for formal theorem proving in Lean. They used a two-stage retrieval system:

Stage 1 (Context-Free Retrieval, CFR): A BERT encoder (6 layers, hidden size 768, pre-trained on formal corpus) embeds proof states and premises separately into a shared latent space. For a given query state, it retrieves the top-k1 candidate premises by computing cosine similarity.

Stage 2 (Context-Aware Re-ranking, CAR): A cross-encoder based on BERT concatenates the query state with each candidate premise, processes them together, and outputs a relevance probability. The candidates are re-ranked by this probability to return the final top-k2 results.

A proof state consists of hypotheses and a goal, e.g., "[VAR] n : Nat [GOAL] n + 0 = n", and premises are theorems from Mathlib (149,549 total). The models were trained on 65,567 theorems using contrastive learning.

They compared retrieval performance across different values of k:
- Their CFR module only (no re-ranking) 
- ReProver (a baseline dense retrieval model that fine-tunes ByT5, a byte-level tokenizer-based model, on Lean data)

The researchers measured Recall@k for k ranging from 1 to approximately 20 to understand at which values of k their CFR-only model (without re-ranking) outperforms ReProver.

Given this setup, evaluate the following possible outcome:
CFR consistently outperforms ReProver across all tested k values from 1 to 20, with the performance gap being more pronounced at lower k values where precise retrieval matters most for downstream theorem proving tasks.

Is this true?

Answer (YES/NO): NO